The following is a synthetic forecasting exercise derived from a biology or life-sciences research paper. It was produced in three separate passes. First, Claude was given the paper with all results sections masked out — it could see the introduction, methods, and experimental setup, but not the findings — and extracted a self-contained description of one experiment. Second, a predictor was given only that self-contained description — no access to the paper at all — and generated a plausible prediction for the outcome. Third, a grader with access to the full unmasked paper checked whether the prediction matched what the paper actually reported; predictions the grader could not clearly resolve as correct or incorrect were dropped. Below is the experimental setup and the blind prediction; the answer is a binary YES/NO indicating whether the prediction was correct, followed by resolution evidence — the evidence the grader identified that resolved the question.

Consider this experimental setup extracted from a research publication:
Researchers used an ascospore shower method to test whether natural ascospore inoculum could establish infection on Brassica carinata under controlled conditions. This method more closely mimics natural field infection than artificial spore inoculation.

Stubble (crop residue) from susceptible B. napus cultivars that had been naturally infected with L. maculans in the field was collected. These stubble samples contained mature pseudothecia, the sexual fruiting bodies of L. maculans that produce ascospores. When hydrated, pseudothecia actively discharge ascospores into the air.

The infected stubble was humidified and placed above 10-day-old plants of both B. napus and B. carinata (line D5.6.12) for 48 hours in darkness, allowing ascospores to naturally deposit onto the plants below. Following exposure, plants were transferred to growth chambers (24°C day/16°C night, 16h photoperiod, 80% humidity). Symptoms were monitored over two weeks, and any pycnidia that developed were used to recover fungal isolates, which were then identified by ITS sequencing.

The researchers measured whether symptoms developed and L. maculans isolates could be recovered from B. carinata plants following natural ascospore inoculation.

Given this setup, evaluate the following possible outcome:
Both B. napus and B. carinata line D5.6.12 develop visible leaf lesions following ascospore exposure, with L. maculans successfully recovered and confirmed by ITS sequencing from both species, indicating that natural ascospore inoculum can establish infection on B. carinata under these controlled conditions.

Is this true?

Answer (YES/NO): NO